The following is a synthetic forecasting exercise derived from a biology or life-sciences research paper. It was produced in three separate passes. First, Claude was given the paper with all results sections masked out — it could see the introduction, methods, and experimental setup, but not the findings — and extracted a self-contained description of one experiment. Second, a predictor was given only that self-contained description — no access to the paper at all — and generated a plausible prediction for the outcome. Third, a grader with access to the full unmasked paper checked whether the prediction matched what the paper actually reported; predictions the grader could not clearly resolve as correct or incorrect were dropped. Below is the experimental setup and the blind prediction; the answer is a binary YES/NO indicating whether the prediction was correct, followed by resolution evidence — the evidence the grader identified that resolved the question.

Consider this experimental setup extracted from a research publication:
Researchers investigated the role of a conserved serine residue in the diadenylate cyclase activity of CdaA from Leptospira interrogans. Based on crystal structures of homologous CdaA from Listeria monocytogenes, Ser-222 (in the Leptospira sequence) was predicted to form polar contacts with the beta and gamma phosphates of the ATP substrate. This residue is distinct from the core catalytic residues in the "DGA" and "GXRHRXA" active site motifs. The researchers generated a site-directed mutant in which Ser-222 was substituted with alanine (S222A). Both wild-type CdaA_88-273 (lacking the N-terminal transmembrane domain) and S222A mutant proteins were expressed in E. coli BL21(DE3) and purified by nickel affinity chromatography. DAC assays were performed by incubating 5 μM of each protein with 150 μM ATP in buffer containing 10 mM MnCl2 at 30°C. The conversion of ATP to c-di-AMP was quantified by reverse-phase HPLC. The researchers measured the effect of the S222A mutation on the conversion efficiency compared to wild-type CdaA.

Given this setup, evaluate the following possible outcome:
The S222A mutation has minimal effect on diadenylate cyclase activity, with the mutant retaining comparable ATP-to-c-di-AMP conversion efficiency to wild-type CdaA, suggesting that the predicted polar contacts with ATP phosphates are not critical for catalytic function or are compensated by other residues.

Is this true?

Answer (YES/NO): NO